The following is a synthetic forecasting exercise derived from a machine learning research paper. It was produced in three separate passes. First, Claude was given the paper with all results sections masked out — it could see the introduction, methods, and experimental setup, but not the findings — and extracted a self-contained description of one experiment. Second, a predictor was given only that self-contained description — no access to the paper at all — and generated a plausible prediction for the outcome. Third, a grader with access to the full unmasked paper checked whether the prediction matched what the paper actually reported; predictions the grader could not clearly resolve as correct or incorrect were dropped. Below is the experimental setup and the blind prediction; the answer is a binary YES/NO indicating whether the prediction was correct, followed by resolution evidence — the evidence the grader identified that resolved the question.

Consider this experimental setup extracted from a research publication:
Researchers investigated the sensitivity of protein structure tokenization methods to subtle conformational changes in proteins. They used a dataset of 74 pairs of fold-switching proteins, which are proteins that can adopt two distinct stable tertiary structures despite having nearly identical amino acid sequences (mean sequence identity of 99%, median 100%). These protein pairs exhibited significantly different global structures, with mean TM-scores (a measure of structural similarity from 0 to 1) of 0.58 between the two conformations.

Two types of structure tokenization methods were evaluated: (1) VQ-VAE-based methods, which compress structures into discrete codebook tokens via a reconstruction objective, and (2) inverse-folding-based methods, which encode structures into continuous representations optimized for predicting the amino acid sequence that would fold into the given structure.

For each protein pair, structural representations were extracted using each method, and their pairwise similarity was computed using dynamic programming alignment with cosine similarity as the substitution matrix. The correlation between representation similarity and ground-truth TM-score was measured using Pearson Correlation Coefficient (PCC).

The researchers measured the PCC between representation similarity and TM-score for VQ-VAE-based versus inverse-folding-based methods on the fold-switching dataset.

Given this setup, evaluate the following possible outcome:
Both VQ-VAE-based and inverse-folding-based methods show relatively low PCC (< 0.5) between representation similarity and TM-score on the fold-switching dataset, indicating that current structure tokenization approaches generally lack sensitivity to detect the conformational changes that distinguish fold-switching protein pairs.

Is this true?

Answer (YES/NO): NO